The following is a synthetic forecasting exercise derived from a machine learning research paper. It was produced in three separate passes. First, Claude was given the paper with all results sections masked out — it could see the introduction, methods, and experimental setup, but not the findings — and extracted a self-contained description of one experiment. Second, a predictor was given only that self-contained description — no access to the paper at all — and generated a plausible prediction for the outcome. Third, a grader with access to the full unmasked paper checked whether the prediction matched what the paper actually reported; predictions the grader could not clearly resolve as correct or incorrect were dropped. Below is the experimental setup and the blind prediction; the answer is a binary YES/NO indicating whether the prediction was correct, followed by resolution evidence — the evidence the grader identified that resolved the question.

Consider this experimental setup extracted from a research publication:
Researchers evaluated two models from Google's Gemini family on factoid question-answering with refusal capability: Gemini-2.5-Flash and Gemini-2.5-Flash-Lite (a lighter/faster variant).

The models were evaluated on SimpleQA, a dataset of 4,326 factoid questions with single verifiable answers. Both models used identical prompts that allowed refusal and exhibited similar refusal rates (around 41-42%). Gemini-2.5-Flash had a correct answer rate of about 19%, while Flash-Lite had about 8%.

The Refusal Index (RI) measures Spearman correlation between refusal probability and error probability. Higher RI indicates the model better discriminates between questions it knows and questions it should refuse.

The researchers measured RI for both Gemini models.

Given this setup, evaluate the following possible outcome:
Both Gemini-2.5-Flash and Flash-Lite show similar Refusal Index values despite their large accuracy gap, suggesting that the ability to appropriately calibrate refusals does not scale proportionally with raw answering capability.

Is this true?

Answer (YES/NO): NO